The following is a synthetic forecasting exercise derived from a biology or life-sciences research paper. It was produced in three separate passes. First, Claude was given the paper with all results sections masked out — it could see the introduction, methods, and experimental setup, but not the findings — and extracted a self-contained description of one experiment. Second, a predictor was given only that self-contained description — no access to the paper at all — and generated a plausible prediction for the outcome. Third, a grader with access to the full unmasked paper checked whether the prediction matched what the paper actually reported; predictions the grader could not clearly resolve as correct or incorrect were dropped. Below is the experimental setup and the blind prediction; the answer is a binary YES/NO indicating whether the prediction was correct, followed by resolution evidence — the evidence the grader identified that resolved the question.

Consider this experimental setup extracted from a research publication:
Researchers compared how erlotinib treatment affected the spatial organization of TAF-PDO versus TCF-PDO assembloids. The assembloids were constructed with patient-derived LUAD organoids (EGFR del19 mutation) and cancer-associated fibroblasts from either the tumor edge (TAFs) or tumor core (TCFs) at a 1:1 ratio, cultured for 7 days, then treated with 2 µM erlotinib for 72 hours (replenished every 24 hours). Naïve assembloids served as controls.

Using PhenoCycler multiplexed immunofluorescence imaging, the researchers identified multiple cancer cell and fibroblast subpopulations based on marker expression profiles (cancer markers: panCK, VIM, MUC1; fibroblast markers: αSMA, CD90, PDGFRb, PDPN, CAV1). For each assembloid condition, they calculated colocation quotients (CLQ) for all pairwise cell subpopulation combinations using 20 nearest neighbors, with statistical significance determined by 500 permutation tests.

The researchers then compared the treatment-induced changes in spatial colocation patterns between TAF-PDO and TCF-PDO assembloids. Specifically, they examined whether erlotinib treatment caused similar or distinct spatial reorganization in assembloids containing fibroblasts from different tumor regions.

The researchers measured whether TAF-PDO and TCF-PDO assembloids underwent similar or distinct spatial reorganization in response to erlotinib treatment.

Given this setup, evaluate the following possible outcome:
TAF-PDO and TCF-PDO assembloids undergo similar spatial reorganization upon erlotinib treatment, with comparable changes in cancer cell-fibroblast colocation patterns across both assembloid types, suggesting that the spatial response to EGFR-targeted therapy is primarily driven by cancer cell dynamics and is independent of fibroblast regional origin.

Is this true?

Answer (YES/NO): NO